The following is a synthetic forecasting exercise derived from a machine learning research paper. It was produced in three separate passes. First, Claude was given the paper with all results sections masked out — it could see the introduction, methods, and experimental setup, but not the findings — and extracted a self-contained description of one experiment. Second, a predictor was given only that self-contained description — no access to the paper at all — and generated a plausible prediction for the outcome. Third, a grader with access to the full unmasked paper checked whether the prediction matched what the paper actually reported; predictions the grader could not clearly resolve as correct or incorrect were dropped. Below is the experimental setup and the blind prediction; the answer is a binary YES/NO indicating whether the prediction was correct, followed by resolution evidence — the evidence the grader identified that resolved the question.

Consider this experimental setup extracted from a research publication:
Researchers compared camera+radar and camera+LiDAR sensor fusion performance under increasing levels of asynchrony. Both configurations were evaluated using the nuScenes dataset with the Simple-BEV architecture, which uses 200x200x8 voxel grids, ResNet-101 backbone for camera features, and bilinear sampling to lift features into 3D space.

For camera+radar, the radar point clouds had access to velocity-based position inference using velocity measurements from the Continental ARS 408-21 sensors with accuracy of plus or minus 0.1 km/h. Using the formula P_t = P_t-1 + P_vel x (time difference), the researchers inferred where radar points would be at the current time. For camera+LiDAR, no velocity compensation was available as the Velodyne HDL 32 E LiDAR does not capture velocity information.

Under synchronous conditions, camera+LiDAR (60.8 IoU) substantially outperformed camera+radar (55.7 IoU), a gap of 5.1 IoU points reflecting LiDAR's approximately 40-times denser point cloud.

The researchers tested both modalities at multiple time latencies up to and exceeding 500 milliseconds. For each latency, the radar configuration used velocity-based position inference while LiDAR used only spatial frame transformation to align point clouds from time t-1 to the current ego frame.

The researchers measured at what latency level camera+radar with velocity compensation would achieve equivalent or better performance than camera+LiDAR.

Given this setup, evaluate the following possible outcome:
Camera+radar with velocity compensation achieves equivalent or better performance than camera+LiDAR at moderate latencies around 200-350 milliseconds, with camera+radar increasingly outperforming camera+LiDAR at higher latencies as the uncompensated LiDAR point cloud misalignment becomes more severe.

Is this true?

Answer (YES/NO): NO